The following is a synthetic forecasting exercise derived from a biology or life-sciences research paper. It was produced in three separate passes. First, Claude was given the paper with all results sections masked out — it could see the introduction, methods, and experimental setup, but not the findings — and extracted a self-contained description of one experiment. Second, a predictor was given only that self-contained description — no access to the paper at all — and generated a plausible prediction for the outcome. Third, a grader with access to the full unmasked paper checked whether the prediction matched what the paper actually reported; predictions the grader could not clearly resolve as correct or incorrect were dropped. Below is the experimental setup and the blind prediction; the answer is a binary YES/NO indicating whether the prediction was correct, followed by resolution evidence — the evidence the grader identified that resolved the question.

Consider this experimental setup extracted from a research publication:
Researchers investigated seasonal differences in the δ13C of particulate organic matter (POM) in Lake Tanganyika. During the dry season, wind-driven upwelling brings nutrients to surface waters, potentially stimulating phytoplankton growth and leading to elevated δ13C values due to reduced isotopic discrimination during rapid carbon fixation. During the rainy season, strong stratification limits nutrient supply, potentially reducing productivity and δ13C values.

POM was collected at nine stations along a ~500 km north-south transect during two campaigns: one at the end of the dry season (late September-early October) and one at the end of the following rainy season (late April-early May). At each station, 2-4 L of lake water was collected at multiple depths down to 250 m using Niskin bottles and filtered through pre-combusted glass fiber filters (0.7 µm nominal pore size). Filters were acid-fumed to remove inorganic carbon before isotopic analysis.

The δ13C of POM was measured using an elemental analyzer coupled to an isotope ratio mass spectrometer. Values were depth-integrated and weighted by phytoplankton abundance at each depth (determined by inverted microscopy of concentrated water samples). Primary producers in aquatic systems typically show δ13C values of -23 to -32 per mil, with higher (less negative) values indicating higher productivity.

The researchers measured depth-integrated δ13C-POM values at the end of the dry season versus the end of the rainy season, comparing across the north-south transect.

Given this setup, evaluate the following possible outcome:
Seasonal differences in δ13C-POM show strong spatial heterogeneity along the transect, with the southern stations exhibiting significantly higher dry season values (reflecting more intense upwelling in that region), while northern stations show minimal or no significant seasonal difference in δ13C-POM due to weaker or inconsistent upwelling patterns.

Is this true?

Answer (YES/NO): NO